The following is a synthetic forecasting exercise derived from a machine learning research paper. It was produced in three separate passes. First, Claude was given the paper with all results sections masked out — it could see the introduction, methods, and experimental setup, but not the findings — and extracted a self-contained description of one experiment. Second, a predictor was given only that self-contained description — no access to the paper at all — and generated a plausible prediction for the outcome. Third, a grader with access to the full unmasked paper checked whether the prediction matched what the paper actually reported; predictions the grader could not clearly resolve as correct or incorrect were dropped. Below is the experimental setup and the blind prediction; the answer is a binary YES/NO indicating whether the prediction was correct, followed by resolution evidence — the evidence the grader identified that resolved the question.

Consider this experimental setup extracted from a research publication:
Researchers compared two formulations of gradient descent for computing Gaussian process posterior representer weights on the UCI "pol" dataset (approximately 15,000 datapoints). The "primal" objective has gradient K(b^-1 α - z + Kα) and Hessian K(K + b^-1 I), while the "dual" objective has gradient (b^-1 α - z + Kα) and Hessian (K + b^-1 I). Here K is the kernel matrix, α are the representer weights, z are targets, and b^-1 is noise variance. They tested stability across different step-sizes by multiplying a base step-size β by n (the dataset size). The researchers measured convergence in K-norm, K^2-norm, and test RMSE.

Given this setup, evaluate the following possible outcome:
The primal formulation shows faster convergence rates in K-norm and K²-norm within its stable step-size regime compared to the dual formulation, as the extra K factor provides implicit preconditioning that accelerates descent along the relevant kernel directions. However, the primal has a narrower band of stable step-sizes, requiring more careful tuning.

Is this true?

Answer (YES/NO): NO